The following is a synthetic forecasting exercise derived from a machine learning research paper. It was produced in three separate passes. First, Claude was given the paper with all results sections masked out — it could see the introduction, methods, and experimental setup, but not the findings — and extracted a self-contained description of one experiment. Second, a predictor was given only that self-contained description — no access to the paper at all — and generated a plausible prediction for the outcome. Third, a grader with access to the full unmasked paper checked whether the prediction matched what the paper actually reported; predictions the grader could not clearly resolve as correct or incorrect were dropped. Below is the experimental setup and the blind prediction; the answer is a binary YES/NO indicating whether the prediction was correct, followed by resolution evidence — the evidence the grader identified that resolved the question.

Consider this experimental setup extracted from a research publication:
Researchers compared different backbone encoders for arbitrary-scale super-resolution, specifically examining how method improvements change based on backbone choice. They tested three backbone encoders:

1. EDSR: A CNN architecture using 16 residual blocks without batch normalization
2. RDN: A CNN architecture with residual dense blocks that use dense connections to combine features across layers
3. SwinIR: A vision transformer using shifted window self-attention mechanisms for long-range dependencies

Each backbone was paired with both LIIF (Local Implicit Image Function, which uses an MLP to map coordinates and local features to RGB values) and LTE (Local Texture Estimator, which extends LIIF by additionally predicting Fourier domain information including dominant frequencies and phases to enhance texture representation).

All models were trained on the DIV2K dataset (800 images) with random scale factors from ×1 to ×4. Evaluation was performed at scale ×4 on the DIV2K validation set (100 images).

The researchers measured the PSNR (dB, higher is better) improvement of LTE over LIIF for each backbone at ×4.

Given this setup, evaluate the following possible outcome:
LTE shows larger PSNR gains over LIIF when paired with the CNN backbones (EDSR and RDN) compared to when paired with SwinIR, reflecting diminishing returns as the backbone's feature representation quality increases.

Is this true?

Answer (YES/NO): NO